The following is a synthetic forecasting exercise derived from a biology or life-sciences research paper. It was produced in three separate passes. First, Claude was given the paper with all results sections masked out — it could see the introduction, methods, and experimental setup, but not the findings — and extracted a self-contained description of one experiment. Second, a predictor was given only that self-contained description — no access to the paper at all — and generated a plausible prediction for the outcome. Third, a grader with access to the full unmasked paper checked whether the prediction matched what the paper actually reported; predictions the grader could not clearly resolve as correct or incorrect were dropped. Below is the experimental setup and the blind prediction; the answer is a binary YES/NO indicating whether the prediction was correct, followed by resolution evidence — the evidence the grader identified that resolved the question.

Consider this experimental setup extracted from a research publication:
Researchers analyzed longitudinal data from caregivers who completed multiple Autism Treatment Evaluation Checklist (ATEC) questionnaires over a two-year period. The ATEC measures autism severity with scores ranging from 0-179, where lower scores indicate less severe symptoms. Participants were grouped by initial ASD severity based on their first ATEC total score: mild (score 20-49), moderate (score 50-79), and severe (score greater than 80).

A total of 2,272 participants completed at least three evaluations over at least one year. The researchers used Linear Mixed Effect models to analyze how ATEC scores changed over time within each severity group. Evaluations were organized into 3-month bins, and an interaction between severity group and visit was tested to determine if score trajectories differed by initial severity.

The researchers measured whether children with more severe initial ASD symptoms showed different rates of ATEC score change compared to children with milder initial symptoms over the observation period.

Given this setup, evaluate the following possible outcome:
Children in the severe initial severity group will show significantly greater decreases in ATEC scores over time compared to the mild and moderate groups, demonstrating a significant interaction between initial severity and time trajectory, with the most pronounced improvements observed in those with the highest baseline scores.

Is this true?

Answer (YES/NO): YES